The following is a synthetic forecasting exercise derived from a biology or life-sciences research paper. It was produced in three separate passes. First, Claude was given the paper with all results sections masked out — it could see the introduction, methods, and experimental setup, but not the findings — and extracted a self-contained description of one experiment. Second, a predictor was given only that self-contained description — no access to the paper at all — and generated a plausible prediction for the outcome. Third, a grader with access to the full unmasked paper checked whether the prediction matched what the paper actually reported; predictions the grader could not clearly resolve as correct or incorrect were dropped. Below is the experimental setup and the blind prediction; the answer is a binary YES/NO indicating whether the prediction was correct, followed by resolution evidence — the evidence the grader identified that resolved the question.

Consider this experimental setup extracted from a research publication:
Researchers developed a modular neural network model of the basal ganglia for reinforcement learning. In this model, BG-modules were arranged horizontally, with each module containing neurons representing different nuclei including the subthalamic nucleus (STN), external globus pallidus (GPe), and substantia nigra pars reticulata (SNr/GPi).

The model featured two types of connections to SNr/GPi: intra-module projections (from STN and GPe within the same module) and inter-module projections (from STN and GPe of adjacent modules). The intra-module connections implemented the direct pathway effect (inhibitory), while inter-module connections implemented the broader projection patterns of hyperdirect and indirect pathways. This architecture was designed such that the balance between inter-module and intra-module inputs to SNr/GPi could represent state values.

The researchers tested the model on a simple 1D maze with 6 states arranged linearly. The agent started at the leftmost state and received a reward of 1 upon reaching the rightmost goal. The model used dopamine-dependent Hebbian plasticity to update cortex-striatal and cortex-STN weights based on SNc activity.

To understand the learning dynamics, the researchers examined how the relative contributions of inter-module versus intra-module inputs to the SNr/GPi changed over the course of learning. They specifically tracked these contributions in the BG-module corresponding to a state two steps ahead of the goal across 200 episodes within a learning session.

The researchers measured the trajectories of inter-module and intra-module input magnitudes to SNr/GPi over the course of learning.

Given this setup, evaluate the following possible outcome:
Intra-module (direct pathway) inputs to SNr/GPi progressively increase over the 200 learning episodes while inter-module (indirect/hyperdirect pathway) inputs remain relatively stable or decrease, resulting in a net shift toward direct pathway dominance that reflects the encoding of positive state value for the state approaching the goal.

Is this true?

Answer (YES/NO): NO